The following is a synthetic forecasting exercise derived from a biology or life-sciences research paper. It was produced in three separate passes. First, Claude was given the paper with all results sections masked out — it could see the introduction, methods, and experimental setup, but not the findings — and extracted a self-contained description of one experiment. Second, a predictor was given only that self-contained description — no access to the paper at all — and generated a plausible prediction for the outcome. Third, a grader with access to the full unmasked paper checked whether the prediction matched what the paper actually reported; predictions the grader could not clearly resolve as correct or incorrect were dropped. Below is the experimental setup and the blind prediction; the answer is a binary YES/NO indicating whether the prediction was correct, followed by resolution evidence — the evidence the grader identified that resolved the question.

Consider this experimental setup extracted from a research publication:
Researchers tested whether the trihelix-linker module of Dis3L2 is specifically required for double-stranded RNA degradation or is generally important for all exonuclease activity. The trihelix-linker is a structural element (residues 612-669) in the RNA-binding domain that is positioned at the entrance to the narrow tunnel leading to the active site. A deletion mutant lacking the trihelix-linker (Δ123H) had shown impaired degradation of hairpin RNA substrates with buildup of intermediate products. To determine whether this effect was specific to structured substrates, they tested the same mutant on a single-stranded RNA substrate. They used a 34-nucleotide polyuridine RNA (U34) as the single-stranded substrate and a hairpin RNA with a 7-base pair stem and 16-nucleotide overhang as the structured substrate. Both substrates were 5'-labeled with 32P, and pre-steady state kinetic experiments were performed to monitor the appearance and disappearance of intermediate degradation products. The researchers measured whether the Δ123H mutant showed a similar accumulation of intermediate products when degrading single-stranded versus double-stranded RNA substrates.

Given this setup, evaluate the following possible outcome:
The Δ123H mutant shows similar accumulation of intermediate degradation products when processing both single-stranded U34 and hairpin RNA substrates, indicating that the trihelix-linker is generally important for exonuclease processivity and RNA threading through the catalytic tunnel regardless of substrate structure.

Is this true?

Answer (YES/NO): NO